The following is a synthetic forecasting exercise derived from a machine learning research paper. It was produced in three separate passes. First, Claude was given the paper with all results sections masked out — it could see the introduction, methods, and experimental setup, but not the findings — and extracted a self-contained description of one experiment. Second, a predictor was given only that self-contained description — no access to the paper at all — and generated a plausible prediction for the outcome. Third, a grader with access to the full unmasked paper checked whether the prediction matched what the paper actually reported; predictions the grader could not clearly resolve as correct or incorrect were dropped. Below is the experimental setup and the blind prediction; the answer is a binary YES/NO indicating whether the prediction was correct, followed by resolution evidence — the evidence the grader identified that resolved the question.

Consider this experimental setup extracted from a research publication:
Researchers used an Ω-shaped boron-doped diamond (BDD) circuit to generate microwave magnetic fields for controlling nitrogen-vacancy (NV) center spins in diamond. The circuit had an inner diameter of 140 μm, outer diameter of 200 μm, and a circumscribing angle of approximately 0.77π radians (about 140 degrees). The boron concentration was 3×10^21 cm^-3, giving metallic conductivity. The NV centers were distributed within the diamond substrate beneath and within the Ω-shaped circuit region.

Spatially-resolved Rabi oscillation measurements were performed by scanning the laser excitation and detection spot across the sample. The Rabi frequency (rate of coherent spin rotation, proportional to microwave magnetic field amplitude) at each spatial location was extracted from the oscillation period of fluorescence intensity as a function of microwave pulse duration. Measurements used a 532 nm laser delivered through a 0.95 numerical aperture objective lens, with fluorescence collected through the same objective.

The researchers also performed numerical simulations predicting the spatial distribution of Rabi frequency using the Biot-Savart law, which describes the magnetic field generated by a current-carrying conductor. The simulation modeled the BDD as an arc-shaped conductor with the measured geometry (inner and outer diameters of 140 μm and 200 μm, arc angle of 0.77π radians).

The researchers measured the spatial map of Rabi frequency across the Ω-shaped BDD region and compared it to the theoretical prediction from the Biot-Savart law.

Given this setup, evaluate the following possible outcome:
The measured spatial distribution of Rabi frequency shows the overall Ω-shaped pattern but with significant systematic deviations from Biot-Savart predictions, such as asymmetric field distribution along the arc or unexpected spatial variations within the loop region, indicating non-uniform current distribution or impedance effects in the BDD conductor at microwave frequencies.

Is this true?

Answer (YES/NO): NO